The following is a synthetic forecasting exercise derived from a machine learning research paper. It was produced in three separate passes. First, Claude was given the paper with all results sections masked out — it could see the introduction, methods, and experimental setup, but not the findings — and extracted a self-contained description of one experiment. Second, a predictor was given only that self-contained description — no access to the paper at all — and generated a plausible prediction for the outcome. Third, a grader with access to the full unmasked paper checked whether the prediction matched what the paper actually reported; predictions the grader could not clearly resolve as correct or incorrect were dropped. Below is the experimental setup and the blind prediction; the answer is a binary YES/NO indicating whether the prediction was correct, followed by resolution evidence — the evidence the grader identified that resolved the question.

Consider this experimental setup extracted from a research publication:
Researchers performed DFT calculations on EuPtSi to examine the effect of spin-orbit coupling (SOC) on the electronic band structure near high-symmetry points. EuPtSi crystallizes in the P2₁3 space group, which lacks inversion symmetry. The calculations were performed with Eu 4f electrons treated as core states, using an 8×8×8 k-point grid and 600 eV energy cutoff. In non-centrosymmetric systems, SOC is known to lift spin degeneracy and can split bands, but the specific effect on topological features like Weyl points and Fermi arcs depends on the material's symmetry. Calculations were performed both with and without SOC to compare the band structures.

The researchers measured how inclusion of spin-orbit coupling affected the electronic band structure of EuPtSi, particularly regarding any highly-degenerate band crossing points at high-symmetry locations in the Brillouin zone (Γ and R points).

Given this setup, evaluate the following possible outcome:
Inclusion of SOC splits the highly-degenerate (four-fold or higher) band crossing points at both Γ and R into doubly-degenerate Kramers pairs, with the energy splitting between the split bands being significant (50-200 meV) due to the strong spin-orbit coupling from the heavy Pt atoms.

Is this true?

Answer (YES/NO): NO